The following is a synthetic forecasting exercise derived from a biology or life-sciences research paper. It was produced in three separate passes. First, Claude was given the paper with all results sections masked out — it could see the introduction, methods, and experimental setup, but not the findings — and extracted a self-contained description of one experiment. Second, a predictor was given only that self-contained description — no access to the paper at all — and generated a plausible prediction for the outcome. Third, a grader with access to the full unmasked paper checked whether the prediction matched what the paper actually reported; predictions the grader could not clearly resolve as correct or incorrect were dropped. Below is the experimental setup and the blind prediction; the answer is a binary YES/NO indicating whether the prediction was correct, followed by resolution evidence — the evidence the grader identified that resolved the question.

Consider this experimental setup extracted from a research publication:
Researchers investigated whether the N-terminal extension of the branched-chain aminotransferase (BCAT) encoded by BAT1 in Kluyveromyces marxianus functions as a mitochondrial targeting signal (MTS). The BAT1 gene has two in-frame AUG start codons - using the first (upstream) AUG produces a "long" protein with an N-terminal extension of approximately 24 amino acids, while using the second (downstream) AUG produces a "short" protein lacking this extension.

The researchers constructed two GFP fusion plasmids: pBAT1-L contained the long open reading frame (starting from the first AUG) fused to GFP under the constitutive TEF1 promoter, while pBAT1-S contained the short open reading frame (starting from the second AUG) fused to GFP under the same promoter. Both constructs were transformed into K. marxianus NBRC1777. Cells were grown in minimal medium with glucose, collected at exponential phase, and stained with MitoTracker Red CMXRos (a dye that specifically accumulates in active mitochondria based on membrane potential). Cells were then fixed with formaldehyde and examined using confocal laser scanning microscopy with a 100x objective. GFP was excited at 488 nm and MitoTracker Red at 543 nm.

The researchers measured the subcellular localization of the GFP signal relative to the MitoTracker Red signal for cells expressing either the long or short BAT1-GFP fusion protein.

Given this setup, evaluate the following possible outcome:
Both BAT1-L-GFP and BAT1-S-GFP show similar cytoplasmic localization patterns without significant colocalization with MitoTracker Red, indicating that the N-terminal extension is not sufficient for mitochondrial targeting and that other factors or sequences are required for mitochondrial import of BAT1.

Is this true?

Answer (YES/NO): NO